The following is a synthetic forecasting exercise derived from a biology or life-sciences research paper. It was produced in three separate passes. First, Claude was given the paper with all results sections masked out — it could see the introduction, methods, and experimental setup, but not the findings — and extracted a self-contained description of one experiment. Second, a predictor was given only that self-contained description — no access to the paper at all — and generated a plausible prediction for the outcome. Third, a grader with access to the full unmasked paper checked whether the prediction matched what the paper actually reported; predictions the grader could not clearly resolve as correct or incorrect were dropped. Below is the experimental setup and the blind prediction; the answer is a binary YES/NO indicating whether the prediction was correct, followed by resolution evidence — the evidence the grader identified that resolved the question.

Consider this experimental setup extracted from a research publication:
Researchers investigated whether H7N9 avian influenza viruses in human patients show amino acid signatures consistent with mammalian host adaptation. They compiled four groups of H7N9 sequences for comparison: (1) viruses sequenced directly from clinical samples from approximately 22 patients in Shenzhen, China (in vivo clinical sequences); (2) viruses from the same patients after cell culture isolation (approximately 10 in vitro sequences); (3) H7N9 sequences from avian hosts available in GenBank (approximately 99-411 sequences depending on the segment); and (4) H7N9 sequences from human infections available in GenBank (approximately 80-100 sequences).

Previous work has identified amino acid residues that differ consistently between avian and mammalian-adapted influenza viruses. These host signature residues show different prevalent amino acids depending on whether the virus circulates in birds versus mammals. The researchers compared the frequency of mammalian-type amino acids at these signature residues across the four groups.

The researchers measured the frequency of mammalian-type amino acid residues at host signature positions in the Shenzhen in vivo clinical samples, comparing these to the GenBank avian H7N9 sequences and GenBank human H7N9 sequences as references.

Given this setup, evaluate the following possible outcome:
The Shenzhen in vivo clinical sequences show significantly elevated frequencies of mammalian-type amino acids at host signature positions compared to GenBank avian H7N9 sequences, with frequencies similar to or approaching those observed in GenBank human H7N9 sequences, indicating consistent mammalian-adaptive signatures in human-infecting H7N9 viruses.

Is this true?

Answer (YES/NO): NO